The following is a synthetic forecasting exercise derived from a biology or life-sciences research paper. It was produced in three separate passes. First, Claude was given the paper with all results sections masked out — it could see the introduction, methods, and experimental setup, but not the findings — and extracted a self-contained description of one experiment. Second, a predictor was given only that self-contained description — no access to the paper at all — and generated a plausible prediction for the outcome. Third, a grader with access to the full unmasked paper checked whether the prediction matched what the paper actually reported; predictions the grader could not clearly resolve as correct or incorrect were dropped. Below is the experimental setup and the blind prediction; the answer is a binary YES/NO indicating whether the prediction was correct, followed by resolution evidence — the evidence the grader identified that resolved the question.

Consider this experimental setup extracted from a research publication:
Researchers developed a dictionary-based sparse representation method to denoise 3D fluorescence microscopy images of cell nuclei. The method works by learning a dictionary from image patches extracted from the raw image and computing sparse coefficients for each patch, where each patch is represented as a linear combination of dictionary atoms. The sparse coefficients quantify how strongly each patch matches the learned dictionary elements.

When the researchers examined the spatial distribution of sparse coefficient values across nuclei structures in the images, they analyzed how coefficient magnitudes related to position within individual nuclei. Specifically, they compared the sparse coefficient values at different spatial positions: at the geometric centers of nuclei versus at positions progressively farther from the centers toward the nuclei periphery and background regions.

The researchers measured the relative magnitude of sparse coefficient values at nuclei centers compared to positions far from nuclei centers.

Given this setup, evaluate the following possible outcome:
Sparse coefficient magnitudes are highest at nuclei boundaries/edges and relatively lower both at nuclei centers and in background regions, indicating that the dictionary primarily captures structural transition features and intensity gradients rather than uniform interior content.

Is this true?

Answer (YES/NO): NO